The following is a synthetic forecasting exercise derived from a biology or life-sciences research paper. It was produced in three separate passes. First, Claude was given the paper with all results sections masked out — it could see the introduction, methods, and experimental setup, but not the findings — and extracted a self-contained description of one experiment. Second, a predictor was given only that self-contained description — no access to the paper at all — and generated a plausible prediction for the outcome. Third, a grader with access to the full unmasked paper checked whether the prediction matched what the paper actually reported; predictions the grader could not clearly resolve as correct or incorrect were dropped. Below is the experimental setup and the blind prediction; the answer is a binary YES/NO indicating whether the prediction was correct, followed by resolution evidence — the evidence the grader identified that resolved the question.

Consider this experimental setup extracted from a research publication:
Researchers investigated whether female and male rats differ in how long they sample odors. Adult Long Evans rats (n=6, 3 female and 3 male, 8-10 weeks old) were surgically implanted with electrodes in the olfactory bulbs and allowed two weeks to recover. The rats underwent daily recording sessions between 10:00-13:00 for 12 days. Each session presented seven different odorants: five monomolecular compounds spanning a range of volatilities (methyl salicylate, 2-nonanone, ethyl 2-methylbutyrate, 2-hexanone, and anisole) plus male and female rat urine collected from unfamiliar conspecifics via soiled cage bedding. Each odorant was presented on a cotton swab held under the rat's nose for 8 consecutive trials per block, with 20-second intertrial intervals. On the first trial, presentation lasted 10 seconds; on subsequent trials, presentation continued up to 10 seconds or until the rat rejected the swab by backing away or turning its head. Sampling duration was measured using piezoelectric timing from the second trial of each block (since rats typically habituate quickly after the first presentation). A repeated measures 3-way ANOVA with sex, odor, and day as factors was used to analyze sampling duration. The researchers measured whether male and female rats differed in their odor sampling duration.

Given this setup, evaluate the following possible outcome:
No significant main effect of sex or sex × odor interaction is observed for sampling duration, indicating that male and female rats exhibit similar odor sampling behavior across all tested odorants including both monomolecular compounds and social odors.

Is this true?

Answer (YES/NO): NO